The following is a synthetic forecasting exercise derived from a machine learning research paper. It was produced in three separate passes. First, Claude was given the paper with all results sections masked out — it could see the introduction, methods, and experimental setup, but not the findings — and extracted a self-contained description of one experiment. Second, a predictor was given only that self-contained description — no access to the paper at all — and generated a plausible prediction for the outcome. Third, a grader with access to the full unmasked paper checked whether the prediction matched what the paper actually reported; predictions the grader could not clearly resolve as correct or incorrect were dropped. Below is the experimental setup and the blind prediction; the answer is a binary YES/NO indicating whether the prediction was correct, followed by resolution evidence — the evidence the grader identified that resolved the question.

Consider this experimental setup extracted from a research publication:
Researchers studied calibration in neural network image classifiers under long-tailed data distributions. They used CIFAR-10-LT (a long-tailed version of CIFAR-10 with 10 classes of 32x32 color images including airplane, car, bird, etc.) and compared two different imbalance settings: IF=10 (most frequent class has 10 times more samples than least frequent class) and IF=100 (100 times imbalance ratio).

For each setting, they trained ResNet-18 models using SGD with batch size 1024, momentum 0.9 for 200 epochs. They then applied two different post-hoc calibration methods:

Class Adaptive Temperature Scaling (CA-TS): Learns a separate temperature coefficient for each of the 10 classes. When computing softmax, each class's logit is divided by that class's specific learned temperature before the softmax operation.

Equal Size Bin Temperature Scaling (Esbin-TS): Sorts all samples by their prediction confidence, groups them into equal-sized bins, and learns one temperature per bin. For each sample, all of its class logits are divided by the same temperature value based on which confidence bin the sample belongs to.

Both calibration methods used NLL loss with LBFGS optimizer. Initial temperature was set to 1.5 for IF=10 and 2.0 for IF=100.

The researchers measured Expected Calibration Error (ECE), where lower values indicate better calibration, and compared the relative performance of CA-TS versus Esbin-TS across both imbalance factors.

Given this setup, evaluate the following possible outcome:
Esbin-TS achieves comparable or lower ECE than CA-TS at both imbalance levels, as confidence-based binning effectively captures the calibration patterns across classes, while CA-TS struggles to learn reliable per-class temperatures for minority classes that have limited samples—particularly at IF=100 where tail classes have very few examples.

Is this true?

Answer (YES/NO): NO